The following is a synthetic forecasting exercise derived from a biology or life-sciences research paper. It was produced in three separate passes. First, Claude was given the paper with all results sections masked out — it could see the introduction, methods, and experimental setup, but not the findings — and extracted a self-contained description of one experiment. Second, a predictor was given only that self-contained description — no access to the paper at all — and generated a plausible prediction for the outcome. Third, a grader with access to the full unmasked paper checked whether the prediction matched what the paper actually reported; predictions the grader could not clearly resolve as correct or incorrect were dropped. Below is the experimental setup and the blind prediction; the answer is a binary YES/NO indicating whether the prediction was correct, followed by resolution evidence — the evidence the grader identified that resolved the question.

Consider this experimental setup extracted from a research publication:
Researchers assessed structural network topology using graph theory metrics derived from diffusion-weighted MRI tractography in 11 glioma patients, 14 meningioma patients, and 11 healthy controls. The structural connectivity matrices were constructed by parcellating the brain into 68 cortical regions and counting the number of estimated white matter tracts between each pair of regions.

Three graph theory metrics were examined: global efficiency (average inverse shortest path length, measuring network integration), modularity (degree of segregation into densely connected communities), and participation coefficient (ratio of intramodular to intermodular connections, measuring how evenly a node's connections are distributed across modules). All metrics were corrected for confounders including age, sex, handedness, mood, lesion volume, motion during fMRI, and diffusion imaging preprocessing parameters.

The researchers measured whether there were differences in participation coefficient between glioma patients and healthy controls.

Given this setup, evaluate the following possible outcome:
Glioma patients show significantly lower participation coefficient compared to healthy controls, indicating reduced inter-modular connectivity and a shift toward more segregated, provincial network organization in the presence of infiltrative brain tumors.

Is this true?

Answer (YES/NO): NO